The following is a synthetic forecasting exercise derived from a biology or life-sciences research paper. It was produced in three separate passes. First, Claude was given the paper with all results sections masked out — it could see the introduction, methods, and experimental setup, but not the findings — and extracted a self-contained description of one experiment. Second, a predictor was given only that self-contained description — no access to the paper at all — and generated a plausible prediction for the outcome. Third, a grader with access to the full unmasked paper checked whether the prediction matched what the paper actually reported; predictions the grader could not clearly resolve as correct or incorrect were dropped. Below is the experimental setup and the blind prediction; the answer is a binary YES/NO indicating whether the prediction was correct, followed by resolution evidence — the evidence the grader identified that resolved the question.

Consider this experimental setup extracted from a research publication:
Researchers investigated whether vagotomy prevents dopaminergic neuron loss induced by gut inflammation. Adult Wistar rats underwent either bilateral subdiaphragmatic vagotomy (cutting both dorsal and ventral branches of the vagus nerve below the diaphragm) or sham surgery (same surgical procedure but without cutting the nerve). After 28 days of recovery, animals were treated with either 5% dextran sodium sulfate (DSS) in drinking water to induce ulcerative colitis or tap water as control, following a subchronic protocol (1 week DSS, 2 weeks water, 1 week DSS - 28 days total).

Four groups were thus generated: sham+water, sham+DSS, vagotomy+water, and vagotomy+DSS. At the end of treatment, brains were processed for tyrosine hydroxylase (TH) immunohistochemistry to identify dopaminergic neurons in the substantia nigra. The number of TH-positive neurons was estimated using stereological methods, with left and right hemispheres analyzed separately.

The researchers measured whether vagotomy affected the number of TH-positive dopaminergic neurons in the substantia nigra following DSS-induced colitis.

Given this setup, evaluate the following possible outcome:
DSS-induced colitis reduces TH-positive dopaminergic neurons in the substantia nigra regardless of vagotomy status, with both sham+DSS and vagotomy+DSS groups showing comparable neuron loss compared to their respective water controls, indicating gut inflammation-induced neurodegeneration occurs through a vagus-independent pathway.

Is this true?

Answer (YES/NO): NO